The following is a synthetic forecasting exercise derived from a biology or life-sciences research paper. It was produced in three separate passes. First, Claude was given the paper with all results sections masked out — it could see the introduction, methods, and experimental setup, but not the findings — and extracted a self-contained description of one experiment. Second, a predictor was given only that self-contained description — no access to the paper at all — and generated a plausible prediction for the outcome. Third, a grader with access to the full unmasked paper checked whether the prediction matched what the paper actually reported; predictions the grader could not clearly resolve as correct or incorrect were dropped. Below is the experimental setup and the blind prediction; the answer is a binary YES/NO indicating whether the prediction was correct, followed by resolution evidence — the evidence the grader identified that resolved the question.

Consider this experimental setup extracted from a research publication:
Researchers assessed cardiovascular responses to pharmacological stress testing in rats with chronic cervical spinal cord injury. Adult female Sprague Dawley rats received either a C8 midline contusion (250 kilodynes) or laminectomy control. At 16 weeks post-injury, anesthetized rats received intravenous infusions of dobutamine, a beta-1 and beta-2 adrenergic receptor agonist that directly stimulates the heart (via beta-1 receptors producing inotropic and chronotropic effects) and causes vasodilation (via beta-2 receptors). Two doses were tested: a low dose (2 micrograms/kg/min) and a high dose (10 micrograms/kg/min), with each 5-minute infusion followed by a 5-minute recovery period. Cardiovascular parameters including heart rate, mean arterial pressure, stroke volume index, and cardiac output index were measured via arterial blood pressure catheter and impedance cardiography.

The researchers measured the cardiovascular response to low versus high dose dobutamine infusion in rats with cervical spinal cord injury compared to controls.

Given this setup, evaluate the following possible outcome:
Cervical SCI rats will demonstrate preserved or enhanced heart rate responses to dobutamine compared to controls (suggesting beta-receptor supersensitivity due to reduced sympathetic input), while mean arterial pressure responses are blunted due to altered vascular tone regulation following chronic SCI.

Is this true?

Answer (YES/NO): NO